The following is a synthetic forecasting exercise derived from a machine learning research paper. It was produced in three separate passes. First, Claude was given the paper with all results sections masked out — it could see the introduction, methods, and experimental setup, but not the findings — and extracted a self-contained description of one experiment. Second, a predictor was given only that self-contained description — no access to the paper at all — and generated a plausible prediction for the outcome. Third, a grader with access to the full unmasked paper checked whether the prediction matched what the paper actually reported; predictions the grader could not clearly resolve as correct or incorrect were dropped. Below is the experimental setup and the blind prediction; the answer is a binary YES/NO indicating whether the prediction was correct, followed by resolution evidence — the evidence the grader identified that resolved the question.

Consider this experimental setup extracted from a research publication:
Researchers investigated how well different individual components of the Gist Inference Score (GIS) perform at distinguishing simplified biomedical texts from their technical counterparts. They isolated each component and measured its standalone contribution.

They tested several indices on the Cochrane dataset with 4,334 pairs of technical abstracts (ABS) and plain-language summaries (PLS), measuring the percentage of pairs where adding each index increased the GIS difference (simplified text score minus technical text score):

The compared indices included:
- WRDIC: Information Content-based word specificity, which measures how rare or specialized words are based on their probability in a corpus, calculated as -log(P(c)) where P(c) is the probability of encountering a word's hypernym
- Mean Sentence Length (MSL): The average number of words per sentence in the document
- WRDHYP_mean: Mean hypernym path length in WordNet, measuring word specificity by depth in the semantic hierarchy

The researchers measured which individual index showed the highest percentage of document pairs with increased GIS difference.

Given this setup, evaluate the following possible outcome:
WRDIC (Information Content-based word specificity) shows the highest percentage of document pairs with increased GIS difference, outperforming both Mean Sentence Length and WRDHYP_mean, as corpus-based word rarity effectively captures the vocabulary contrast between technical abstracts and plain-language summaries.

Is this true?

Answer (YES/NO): YES